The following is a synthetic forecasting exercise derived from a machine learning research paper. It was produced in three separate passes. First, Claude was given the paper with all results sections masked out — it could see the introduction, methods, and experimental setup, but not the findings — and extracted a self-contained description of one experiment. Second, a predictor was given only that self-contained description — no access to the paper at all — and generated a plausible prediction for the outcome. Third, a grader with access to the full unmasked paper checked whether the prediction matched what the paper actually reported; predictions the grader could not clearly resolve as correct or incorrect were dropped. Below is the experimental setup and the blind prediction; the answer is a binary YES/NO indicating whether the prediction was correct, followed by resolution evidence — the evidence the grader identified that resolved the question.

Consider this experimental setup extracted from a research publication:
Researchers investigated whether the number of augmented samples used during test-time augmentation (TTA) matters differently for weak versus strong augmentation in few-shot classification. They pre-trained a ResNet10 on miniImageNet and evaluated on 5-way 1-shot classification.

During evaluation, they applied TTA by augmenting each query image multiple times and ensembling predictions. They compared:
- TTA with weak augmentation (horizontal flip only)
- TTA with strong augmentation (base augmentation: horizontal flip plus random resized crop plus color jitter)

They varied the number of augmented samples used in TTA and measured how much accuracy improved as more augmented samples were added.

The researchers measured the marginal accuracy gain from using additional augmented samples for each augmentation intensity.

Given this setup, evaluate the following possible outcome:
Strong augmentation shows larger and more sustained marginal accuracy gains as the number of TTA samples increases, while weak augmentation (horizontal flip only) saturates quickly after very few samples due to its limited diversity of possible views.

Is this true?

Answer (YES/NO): YES